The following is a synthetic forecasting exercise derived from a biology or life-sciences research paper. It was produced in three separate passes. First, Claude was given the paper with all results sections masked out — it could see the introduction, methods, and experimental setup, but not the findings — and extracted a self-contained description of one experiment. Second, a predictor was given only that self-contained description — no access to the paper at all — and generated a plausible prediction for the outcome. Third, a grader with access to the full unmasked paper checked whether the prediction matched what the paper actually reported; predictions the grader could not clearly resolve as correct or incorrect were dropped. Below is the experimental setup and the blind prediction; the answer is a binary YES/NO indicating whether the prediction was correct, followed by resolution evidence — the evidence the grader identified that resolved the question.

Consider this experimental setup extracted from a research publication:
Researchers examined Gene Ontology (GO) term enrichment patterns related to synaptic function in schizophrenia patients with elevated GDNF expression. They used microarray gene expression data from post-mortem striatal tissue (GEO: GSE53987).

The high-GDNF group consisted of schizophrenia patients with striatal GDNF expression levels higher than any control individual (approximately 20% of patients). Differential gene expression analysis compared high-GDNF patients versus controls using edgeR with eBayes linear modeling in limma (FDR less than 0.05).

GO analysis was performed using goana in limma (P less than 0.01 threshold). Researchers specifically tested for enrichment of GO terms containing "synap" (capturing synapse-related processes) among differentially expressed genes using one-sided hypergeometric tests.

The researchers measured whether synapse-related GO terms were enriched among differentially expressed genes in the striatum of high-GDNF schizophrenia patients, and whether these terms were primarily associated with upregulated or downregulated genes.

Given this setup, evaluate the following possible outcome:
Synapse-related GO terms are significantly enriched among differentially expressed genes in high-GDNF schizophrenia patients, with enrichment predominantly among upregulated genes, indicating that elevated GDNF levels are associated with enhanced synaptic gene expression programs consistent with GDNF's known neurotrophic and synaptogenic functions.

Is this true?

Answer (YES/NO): NO